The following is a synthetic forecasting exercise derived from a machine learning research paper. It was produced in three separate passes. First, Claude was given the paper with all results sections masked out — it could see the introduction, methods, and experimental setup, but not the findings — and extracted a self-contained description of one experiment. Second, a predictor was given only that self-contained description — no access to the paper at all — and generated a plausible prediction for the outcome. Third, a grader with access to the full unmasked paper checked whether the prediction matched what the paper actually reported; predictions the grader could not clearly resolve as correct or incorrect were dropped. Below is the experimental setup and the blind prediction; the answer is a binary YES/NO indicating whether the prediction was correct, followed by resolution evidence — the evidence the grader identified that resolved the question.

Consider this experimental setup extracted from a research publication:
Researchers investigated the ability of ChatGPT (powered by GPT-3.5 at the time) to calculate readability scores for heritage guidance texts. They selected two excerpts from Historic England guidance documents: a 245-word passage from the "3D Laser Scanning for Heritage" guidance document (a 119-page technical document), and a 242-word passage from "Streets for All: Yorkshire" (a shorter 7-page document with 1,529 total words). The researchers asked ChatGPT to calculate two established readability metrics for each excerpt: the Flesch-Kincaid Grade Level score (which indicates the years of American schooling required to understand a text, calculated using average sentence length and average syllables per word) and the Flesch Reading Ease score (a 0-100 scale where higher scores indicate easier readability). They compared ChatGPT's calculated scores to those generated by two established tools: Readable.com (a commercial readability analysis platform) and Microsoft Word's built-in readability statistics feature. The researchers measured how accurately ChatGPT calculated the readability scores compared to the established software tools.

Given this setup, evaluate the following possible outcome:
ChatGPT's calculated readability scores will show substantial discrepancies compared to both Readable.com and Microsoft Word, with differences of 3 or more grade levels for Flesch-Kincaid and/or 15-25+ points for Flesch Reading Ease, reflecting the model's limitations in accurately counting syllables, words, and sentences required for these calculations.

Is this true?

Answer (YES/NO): YES